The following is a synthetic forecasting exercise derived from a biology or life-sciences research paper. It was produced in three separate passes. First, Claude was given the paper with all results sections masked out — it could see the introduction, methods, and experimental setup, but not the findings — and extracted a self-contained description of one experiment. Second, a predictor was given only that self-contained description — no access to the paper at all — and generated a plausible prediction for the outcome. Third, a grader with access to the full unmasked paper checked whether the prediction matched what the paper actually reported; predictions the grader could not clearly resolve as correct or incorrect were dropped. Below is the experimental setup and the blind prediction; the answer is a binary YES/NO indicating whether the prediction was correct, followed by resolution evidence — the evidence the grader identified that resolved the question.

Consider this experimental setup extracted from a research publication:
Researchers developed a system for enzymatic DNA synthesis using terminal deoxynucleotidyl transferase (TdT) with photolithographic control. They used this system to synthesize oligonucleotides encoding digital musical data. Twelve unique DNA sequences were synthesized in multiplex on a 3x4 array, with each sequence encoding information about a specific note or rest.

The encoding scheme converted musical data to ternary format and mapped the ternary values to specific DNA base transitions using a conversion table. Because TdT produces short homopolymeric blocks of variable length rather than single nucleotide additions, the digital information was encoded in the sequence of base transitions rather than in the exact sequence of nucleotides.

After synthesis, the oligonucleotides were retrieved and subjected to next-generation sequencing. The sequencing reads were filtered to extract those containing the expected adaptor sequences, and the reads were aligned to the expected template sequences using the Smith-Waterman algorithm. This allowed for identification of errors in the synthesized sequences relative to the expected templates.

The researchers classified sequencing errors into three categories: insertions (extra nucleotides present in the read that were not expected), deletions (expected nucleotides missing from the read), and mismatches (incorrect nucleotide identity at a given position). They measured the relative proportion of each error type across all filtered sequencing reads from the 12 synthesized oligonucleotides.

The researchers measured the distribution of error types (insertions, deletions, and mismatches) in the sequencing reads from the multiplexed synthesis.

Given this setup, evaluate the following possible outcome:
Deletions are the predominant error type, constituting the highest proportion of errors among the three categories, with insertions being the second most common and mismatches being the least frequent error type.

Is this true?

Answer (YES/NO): YES